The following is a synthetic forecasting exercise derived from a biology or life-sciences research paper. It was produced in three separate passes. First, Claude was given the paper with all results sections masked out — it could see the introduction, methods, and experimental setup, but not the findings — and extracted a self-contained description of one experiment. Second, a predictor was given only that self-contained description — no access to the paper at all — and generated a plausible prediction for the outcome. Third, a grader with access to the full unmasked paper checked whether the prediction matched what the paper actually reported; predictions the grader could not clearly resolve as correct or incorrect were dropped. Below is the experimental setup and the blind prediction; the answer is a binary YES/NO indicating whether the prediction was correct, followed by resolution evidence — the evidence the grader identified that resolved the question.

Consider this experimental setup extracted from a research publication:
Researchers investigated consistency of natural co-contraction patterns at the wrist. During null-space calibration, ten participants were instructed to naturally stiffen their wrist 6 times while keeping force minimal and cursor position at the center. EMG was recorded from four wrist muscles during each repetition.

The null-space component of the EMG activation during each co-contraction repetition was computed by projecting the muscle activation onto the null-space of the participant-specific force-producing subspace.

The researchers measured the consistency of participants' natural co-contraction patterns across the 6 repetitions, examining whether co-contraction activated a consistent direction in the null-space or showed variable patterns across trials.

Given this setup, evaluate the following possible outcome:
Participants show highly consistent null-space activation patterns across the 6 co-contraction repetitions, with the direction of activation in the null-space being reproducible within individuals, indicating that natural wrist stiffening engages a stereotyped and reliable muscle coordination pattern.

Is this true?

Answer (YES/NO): NO